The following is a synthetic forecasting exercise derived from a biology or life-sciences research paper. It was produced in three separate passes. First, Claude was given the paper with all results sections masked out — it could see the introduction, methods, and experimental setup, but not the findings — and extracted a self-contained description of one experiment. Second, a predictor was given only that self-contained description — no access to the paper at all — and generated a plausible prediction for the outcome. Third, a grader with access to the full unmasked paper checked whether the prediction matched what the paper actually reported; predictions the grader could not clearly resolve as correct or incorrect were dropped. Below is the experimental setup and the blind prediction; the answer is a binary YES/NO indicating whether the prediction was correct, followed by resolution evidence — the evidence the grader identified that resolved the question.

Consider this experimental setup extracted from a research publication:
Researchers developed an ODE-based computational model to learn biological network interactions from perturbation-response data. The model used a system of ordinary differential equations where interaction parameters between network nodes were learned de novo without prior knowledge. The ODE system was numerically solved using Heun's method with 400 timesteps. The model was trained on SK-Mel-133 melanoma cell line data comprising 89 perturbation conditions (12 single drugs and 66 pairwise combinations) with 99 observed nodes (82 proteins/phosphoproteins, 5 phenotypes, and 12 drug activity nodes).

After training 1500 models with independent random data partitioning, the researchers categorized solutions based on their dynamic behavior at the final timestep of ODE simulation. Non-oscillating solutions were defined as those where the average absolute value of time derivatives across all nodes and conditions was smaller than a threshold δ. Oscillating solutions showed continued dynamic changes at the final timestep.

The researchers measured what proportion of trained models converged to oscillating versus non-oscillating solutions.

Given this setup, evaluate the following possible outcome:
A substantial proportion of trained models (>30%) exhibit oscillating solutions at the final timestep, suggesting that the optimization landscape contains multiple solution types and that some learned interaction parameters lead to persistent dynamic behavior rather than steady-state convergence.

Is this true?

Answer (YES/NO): NO